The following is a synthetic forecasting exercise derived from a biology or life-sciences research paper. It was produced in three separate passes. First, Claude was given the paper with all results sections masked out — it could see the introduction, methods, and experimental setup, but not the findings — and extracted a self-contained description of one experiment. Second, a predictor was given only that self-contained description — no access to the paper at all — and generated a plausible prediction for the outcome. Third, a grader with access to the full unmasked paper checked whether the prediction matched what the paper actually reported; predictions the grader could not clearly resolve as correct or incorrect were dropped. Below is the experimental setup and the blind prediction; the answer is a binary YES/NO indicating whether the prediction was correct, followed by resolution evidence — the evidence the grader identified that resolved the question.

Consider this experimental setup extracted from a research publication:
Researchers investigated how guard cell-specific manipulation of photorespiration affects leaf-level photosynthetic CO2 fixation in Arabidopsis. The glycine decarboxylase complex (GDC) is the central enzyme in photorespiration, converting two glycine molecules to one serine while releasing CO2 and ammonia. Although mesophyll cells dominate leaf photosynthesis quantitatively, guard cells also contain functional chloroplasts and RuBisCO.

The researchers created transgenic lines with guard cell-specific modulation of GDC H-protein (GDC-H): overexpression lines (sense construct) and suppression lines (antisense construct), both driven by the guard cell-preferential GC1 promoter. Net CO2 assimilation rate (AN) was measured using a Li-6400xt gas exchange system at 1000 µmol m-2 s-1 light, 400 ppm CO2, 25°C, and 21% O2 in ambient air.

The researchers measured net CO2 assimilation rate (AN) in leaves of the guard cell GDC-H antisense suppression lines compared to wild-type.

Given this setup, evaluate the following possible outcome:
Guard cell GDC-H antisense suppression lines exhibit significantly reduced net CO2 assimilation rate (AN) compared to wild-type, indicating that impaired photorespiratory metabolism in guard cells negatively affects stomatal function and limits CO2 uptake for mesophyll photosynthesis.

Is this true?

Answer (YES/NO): YES